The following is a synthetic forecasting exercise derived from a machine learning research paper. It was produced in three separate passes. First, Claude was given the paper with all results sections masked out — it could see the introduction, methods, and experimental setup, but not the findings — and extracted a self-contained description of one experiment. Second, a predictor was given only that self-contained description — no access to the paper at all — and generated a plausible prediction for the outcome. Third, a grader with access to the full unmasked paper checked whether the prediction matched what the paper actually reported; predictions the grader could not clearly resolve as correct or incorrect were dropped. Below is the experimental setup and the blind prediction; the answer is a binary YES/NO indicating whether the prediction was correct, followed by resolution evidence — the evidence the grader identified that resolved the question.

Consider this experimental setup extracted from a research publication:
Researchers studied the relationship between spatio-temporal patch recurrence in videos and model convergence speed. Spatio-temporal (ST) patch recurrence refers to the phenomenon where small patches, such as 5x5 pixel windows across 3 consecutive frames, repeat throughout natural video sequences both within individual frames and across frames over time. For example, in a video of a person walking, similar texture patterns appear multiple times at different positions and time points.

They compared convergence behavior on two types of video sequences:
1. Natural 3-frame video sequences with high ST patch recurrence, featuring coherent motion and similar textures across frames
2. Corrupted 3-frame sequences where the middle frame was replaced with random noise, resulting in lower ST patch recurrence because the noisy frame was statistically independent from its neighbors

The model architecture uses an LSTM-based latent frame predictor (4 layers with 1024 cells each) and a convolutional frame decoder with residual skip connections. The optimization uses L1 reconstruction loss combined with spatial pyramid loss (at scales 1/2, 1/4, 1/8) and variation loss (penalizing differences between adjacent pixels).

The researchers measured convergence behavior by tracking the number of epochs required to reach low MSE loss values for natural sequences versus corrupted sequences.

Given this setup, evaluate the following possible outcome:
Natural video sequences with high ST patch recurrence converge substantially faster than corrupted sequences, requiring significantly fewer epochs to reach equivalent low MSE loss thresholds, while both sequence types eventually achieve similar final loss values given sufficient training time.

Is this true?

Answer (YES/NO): YES